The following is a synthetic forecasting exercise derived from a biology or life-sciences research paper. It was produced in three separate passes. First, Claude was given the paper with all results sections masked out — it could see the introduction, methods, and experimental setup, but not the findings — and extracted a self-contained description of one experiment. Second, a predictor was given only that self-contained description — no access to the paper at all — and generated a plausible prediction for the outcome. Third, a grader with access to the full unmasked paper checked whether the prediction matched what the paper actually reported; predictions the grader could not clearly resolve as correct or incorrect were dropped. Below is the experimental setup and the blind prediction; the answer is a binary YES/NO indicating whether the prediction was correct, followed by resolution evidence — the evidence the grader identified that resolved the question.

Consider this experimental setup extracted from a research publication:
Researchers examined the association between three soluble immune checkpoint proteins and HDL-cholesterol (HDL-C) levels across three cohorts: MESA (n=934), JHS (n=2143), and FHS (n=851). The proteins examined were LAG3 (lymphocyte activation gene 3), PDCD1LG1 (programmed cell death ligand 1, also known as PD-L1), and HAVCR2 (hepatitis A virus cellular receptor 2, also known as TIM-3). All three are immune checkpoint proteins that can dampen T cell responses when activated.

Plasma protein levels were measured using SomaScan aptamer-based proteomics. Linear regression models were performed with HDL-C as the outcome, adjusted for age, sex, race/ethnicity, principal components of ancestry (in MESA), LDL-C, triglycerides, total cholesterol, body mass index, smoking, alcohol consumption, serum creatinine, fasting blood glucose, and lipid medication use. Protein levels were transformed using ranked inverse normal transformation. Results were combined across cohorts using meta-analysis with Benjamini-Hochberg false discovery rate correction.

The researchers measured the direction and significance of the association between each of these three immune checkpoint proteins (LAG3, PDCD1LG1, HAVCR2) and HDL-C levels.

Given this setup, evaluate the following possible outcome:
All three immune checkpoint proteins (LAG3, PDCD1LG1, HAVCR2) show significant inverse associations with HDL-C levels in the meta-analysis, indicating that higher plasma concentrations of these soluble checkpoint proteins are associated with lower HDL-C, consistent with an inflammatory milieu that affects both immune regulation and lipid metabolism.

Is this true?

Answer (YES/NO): YES